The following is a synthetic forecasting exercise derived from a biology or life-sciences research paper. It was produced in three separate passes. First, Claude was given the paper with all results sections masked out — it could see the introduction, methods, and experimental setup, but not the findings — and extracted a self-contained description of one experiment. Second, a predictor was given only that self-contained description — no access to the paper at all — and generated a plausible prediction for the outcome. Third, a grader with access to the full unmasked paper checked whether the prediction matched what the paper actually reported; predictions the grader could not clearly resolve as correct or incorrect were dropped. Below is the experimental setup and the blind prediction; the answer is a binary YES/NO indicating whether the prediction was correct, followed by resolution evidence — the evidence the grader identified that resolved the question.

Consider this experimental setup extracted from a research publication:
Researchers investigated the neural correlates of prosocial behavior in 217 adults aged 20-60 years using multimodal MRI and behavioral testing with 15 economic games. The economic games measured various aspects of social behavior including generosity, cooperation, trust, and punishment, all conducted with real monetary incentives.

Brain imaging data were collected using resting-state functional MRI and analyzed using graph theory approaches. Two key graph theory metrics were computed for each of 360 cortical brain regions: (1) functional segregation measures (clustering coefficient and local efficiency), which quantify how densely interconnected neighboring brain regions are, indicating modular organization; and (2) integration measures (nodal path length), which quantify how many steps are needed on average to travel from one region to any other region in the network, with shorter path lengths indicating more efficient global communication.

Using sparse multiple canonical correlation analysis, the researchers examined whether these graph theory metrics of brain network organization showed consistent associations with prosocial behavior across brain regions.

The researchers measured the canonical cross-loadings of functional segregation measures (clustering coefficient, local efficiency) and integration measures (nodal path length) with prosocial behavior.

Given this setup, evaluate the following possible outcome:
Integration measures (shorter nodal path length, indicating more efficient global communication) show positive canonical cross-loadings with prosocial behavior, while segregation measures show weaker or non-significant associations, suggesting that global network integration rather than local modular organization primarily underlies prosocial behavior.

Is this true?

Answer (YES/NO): NO